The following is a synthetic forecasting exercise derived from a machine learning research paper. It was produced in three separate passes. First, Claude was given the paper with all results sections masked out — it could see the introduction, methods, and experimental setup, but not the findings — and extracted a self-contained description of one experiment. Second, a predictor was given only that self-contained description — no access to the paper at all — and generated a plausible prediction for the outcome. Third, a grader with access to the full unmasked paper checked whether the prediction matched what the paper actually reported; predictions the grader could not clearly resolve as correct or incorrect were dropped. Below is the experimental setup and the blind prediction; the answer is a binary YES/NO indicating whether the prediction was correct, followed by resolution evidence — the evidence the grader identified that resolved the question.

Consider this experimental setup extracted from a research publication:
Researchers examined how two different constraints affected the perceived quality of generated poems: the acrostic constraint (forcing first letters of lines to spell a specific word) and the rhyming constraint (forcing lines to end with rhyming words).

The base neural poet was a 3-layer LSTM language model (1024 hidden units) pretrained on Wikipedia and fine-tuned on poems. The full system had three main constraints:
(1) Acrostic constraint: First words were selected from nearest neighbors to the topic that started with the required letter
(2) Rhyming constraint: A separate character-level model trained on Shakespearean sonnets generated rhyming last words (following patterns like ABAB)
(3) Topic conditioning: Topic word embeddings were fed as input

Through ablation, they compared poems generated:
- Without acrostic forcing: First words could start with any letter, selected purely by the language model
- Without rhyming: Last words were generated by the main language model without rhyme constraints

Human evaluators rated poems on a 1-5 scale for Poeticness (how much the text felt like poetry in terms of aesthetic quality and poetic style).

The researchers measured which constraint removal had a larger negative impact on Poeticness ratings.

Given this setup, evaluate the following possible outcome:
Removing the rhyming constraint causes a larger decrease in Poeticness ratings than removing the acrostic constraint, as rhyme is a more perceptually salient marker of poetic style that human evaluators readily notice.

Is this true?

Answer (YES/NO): YES